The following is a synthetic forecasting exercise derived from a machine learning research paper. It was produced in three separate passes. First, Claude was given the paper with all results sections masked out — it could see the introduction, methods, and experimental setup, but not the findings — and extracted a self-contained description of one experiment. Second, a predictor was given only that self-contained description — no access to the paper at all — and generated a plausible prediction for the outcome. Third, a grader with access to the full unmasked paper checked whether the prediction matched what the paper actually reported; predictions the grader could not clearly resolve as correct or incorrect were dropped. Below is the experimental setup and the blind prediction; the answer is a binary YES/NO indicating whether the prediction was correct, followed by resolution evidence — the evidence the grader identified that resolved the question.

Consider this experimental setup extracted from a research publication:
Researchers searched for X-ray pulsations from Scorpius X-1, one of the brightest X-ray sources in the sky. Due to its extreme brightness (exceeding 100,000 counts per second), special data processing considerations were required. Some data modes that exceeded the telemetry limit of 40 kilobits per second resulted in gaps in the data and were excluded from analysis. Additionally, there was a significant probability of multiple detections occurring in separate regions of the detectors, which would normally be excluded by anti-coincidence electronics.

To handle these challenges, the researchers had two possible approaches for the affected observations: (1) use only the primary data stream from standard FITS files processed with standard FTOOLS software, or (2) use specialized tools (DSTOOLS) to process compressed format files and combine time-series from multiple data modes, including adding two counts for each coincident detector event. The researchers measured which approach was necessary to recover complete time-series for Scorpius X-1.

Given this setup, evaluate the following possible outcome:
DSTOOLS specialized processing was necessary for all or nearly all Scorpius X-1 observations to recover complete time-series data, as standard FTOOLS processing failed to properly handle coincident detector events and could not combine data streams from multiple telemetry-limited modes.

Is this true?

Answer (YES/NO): NO